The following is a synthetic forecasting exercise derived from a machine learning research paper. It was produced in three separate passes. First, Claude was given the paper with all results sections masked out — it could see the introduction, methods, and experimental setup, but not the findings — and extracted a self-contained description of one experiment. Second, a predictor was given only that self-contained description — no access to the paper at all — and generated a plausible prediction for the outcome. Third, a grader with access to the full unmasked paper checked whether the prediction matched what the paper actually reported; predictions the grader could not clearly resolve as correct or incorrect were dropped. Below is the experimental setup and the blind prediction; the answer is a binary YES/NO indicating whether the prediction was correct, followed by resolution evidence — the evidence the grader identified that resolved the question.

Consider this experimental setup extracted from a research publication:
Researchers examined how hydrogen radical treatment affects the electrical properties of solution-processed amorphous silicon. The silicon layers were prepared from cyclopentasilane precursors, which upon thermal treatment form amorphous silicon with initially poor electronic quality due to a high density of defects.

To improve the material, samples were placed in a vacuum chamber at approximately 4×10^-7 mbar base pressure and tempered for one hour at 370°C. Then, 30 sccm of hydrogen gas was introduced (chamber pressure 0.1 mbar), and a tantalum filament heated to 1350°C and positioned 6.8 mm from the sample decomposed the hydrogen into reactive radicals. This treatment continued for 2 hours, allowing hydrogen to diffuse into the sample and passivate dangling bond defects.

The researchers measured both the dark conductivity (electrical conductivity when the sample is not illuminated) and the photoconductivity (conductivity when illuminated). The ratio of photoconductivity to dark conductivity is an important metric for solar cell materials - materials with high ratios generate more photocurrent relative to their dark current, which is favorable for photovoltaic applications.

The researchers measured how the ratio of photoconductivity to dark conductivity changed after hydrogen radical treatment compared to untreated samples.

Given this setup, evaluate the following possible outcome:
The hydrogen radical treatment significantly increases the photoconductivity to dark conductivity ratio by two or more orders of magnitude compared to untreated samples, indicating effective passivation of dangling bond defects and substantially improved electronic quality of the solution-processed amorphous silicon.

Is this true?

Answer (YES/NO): NO